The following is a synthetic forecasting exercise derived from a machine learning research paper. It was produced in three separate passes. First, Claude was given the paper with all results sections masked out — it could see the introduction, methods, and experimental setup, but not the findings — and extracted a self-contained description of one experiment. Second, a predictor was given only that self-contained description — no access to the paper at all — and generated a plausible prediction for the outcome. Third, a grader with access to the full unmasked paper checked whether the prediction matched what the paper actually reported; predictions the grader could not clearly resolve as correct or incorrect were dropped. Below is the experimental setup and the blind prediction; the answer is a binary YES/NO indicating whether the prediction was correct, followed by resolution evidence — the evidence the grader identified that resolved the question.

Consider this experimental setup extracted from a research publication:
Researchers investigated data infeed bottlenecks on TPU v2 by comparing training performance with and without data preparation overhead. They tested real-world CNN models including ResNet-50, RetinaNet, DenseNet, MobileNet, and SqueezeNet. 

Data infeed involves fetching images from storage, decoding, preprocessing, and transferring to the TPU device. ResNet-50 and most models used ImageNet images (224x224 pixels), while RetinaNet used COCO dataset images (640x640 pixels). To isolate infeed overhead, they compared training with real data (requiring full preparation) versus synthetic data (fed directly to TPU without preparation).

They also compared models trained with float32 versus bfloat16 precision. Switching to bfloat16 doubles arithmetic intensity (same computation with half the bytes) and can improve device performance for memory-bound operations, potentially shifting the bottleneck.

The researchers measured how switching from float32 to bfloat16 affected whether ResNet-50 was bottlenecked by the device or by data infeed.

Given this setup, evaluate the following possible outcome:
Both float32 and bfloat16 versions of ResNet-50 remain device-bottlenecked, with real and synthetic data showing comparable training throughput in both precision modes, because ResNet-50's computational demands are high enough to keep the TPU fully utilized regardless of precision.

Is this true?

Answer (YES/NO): NO